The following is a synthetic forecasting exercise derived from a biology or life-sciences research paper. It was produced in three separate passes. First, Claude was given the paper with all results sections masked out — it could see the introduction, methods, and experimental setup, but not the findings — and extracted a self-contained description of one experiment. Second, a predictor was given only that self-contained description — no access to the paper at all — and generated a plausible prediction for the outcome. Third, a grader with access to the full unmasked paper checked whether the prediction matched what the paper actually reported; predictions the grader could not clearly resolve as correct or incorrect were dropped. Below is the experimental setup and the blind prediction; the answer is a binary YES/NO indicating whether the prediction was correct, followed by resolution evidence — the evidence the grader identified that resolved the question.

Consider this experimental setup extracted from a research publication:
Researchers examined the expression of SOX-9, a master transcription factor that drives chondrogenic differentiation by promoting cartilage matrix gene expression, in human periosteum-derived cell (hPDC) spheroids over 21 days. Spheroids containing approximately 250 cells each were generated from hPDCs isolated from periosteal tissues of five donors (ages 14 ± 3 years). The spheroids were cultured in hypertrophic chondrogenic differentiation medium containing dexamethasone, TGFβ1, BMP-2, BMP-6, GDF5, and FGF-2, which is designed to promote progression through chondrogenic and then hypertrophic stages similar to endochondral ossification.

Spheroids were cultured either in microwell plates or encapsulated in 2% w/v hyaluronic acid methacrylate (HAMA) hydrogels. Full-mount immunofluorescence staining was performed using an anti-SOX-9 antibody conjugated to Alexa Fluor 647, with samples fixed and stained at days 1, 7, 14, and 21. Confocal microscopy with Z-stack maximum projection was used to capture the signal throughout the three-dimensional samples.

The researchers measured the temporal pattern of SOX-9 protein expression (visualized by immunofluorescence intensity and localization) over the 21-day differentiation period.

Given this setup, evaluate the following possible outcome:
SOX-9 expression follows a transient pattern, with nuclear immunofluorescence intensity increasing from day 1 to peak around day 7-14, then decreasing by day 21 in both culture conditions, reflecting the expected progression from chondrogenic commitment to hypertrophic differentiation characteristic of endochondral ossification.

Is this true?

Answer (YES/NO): NO